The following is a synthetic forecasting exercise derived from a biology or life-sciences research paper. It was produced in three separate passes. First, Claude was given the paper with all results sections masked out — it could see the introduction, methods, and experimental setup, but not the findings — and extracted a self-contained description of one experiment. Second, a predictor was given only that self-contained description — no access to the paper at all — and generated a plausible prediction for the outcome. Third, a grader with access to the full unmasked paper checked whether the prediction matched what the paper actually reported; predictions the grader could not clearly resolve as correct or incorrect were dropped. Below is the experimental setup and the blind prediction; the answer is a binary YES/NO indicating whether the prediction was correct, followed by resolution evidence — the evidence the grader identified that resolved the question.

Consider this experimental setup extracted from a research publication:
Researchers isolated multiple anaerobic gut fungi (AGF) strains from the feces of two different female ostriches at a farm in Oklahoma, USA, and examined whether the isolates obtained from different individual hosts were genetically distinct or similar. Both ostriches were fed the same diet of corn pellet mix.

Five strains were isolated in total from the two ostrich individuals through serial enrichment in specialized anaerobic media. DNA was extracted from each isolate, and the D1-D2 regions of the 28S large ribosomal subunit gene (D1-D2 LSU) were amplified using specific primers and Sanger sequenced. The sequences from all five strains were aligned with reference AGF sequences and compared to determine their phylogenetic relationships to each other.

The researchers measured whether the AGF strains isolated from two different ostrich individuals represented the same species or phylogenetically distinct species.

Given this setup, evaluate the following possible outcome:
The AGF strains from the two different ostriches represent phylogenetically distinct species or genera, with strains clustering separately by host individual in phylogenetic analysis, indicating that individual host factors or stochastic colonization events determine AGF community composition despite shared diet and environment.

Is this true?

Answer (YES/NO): NO